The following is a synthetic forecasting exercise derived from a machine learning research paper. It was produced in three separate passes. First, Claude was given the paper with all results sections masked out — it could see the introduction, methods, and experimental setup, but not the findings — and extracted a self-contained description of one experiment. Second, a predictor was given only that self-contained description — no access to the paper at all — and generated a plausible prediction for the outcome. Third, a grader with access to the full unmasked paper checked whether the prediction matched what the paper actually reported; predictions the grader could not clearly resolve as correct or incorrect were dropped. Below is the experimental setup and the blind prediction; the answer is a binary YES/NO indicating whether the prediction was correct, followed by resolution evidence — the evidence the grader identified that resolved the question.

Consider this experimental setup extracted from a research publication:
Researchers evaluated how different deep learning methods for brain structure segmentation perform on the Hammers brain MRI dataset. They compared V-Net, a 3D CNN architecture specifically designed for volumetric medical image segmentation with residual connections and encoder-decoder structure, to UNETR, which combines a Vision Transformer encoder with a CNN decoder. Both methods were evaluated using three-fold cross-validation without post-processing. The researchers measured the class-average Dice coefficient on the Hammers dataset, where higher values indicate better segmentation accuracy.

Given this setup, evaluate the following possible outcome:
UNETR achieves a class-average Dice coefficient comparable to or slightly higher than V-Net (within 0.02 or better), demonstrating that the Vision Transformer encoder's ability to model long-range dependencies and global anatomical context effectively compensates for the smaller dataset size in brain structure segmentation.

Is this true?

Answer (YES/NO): NO